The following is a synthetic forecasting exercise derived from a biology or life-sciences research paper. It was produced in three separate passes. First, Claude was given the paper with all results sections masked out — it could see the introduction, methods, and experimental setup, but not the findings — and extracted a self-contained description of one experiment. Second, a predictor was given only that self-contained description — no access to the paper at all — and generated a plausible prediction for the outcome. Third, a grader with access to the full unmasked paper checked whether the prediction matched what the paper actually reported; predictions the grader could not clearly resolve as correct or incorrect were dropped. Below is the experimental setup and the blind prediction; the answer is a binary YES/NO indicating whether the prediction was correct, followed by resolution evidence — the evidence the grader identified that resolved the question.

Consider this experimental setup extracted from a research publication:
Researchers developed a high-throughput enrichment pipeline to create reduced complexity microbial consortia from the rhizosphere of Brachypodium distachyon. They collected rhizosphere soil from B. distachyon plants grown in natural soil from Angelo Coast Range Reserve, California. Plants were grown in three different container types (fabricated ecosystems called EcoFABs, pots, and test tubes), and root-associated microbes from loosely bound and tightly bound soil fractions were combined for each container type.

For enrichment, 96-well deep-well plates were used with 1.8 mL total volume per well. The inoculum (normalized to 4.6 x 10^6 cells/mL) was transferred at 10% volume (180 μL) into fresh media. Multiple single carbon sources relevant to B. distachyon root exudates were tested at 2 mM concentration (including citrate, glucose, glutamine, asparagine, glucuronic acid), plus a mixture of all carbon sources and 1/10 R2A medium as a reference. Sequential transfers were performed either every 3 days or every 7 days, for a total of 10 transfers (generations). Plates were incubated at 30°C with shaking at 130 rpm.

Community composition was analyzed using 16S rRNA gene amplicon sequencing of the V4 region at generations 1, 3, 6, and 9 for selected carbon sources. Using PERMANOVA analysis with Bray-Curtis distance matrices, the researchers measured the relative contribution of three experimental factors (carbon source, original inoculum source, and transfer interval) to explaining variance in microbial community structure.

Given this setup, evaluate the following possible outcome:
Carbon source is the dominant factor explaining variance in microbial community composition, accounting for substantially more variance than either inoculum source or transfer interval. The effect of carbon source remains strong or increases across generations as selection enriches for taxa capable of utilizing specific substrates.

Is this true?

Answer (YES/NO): NO